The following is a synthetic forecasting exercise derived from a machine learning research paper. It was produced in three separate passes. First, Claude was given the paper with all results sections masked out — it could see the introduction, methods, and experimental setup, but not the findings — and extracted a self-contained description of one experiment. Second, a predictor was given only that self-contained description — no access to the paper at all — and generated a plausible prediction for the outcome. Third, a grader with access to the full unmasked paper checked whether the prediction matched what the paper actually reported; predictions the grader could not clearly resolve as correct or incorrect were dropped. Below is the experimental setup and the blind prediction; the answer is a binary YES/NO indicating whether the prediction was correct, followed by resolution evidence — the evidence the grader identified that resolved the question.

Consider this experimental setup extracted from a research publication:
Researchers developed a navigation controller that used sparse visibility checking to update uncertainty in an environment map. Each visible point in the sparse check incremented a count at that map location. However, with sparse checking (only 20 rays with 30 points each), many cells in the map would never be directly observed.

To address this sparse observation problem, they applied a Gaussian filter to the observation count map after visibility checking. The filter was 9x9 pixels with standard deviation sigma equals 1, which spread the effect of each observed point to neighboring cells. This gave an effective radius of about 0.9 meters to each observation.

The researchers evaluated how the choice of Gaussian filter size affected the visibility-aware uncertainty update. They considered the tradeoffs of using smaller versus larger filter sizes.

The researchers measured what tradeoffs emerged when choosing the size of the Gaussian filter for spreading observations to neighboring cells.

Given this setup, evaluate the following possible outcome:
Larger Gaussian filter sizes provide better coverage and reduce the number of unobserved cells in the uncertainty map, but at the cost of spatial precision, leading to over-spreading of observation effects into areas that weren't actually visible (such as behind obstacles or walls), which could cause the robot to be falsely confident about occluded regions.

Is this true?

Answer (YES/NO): YES